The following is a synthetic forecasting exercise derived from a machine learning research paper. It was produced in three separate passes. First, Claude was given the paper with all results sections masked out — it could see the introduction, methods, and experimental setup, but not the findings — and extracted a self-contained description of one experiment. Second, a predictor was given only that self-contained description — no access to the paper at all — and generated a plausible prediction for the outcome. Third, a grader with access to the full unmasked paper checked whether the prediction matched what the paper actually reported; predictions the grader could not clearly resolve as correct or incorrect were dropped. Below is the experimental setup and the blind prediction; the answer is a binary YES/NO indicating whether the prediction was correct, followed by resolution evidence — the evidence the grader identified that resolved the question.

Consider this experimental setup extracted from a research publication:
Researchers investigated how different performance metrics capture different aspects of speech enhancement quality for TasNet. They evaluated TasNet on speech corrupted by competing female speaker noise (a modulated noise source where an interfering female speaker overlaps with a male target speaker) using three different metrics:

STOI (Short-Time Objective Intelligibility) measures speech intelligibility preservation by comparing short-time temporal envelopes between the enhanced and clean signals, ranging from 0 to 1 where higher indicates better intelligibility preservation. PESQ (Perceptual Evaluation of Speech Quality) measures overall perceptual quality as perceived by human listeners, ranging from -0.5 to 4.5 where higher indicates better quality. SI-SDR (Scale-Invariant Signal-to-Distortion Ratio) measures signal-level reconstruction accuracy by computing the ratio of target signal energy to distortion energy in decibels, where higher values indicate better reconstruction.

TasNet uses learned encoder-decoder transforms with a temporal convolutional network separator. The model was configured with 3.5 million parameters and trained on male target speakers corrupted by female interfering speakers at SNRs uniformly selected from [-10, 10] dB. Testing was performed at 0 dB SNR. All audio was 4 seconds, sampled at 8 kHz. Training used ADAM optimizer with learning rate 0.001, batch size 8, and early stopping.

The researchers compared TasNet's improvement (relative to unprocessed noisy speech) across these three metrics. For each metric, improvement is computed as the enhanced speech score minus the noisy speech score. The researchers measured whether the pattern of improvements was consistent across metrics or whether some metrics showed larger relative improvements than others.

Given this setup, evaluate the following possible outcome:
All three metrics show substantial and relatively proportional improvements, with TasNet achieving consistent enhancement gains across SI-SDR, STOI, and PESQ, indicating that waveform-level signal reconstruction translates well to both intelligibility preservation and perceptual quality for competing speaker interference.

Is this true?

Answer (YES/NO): YES